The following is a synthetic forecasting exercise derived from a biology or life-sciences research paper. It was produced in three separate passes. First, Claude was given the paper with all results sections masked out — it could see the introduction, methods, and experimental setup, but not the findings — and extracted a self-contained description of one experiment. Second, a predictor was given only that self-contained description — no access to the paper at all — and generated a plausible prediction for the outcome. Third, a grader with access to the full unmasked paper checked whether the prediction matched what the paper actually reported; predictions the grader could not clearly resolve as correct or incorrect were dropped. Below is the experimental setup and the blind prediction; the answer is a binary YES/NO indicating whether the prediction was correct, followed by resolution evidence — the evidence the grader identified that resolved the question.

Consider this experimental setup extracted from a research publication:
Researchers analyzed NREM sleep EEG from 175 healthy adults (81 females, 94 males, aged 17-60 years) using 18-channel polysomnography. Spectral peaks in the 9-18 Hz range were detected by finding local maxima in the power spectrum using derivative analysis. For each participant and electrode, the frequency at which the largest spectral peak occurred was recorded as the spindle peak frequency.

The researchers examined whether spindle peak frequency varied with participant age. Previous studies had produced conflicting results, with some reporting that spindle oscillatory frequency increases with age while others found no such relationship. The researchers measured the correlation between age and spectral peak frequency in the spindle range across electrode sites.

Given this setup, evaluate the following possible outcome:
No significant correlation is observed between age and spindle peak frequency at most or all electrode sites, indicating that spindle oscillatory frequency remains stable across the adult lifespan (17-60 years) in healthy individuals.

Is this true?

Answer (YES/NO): NO